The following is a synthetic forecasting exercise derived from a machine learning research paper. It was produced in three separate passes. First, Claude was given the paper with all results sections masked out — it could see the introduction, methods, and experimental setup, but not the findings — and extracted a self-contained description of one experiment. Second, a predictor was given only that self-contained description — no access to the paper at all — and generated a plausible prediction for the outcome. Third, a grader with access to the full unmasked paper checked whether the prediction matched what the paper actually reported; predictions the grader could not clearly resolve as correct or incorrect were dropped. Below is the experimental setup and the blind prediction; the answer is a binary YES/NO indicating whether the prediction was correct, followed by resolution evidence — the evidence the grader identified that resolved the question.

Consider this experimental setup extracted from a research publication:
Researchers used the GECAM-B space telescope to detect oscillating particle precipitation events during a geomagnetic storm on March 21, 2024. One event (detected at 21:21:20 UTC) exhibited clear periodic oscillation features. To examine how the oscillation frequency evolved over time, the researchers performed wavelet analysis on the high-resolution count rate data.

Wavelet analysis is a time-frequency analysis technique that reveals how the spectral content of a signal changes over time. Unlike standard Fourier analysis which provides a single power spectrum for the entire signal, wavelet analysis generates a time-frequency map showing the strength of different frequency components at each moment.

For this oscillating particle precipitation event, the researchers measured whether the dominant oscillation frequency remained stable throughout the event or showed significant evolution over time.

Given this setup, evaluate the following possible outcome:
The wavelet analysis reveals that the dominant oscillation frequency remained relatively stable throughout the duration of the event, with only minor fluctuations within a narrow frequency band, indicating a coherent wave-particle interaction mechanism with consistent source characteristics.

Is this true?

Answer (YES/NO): YES